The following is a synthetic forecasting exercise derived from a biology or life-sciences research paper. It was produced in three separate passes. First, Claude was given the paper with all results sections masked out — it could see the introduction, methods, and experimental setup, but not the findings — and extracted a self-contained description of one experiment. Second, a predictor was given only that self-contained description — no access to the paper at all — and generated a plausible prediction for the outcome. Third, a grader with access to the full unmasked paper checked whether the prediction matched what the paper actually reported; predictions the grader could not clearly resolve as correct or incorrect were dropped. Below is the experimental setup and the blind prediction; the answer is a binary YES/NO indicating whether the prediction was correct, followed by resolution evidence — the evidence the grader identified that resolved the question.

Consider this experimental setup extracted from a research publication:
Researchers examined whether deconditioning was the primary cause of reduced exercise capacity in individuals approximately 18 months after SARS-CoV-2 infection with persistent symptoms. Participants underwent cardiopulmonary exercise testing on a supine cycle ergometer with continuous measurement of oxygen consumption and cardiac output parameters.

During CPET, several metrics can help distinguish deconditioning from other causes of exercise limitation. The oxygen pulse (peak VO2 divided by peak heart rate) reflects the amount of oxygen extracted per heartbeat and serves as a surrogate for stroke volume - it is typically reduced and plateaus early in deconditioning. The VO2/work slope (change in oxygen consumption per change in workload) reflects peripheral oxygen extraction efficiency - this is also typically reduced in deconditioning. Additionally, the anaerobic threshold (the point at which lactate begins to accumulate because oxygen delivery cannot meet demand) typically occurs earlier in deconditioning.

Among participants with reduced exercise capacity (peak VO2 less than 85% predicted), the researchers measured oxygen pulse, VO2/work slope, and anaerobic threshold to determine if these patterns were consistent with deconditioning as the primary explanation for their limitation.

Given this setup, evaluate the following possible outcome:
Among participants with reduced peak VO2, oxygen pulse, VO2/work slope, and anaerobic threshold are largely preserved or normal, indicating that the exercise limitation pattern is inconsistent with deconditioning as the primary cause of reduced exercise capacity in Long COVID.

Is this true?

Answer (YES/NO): NO